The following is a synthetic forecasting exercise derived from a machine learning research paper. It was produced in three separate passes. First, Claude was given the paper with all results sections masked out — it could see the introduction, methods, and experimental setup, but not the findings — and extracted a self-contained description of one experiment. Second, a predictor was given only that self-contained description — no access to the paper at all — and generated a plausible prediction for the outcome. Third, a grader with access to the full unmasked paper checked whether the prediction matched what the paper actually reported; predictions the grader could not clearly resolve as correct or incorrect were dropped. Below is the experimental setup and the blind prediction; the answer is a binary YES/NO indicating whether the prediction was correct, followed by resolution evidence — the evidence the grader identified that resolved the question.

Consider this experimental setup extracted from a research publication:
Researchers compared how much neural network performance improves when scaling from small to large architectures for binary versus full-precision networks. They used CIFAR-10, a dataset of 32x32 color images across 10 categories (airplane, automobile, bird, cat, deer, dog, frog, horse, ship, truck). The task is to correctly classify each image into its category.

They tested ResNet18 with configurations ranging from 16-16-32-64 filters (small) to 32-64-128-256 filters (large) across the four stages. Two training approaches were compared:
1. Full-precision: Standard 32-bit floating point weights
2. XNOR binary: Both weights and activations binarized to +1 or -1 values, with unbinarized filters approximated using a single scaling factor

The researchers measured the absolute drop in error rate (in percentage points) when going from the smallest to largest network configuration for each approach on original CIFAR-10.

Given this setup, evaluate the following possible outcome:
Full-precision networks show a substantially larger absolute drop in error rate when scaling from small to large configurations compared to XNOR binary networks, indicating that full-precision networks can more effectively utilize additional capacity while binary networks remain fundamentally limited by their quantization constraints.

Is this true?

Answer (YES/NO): NO